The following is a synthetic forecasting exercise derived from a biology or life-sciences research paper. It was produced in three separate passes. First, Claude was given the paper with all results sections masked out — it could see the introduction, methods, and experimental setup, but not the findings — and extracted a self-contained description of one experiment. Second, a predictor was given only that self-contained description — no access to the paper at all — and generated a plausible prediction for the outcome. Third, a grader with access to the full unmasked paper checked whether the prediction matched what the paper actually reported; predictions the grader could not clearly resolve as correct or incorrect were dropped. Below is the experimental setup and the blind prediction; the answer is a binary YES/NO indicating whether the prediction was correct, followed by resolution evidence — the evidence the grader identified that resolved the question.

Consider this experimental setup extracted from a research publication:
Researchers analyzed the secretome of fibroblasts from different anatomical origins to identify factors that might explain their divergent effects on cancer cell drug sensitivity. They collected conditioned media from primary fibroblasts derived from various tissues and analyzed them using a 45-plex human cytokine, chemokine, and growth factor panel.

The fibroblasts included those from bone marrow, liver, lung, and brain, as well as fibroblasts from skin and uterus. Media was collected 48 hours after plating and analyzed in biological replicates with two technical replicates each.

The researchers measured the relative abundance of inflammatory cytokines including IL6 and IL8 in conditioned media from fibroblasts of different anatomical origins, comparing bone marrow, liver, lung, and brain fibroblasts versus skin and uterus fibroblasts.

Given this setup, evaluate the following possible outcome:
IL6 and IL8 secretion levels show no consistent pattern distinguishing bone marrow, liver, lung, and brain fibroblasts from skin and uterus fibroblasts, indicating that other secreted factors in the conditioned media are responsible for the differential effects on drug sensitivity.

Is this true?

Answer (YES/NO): NO